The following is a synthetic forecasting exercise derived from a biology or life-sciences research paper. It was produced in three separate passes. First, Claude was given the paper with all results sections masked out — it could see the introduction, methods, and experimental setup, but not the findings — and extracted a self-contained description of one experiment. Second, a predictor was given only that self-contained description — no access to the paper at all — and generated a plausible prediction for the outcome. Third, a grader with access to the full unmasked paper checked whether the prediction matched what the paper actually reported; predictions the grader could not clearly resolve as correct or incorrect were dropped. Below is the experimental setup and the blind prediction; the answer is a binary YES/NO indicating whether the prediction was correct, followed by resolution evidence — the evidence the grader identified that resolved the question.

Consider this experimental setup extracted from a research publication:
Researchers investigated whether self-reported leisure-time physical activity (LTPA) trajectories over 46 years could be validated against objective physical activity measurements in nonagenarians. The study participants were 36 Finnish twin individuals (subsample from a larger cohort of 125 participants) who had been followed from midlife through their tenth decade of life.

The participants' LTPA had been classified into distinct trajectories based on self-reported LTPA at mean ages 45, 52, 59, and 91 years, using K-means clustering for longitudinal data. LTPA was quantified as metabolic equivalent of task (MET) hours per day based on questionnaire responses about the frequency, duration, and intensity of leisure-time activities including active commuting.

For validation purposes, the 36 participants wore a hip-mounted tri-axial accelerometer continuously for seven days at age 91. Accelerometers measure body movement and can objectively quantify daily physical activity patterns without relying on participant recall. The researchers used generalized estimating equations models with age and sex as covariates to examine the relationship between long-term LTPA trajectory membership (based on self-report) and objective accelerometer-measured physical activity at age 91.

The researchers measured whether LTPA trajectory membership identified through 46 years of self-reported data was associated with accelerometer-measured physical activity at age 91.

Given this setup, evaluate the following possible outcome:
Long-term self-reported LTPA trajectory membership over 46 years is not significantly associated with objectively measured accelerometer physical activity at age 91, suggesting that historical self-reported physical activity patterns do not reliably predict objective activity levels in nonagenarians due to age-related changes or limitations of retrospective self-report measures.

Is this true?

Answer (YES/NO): NO